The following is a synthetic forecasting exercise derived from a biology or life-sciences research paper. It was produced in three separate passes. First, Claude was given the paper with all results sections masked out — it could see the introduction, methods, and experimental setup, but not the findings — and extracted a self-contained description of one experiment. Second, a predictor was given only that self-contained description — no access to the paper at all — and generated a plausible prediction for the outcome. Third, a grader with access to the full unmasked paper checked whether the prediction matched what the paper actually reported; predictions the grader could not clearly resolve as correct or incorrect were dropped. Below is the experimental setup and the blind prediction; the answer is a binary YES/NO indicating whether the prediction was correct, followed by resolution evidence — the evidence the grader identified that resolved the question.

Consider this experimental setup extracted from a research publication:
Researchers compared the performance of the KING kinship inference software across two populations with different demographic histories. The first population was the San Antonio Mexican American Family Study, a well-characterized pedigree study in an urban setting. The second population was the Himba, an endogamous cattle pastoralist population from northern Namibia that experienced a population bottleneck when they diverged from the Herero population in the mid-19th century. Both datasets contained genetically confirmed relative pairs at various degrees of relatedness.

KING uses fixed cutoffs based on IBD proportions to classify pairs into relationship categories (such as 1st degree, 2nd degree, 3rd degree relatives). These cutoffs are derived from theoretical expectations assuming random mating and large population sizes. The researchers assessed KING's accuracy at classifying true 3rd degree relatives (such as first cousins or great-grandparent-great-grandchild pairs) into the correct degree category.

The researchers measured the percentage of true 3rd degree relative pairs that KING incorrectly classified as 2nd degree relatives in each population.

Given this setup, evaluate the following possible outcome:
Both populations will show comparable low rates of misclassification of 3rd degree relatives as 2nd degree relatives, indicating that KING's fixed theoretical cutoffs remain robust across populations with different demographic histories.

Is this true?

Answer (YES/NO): NO